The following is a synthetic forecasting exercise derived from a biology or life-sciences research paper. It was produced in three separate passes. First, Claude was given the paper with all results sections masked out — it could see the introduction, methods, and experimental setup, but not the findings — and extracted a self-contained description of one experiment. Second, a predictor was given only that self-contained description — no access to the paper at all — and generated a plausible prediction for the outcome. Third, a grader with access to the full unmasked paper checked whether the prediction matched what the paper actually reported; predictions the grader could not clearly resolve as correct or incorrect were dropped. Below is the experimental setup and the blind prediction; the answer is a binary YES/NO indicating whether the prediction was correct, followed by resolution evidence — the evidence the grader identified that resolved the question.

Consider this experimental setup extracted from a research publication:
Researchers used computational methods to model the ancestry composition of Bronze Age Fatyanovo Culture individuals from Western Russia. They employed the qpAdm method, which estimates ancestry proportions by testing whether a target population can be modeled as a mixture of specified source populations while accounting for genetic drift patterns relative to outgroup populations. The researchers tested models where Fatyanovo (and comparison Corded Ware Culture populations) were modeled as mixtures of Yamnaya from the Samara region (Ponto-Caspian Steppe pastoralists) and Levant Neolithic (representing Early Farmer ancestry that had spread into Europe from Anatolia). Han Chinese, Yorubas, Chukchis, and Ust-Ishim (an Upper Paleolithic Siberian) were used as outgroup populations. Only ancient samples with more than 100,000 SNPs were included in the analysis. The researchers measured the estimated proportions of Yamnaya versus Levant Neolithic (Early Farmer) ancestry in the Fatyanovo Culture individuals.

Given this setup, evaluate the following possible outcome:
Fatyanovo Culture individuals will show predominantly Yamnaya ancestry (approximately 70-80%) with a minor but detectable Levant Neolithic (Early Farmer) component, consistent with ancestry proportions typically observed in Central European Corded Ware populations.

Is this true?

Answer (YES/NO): NO